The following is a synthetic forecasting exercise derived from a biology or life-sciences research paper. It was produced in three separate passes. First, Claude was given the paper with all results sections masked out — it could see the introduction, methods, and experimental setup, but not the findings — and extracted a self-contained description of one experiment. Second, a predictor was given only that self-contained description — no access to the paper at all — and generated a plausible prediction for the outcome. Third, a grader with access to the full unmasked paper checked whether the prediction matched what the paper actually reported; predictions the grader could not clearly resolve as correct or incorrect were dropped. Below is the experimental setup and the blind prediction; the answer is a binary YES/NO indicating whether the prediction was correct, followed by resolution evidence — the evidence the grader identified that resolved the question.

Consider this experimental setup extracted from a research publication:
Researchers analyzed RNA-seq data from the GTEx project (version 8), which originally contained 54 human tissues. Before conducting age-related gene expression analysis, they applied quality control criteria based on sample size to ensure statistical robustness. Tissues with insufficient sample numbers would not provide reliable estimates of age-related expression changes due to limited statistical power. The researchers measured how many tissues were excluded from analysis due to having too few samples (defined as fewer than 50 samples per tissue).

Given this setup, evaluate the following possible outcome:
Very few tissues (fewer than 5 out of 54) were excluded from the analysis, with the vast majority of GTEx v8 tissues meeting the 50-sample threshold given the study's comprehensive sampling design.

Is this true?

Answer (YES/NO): NO